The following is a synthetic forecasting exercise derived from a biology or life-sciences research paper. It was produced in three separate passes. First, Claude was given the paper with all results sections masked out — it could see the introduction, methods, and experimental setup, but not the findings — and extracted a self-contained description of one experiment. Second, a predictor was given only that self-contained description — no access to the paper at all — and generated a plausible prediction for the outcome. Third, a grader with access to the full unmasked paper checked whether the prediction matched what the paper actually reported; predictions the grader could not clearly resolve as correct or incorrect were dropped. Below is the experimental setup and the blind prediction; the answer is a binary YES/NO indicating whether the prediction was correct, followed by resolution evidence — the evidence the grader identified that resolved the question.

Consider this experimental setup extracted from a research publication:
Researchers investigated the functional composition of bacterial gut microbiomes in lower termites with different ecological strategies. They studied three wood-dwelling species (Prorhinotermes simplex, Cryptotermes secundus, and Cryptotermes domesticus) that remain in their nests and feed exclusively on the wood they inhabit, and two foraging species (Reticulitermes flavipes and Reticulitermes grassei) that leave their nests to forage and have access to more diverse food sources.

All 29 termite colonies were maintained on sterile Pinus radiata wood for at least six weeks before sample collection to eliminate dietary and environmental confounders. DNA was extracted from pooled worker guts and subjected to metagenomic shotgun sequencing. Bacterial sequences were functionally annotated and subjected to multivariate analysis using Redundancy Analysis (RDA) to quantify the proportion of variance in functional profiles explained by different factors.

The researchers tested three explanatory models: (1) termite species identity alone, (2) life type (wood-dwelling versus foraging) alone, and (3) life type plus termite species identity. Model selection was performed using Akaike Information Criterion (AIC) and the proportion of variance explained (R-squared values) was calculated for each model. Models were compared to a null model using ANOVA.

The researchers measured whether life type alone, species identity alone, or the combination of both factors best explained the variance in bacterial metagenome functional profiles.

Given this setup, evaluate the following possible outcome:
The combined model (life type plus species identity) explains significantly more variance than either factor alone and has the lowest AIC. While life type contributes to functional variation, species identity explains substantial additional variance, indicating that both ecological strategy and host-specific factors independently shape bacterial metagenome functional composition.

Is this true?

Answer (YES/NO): NO